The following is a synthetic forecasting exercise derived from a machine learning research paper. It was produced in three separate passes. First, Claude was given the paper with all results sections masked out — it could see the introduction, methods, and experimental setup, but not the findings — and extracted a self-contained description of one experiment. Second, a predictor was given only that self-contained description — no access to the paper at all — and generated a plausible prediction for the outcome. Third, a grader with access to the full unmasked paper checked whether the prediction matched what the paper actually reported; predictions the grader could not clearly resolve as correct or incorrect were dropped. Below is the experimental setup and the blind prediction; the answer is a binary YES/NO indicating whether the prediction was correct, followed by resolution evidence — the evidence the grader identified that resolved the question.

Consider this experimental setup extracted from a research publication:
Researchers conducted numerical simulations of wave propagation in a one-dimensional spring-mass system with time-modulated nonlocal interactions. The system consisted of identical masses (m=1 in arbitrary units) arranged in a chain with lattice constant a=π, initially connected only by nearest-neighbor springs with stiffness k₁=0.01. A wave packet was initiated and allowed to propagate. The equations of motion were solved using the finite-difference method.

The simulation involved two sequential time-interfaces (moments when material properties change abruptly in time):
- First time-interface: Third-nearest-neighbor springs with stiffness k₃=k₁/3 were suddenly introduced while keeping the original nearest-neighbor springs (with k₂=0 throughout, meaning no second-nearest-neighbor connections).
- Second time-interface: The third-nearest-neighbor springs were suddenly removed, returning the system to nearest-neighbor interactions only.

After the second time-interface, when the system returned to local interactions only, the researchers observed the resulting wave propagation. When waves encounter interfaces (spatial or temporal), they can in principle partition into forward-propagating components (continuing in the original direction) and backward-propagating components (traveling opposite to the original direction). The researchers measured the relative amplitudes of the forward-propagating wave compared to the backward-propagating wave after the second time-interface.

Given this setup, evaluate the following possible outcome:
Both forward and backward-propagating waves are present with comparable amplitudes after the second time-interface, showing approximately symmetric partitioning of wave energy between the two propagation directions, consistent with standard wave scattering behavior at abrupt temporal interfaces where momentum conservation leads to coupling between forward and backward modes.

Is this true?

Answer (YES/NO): NO